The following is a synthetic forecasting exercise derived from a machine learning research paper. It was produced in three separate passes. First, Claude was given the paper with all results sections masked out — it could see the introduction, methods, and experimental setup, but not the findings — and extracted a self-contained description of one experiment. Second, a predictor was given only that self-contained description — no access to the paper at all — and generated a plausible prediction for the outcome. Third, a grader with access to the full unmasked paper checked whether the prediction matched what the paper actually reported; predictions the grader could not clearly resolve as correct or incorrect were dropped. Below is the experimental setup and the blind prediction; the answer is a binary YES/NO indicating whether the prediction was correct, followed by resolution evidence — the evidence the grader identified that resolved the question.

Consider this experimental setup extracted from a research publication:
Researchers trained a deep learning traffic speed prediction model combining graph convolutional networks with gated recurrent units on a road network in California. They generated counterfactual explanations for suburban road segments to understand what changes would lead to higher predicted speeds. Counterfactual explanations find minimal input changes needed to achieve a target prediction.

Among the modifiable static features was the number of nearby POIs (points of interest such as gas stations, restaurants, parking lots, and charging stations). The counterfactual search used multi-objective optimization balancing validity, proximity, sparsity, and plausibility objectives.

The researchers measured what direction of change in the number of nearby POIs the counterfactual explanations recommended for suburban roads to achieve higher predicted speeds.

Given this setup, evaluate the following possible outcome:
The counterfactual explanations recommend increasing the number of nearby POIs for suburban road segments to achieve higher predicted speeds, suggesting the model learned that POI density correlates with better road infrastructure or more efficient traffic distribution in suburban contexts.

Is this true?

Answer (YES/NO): YES